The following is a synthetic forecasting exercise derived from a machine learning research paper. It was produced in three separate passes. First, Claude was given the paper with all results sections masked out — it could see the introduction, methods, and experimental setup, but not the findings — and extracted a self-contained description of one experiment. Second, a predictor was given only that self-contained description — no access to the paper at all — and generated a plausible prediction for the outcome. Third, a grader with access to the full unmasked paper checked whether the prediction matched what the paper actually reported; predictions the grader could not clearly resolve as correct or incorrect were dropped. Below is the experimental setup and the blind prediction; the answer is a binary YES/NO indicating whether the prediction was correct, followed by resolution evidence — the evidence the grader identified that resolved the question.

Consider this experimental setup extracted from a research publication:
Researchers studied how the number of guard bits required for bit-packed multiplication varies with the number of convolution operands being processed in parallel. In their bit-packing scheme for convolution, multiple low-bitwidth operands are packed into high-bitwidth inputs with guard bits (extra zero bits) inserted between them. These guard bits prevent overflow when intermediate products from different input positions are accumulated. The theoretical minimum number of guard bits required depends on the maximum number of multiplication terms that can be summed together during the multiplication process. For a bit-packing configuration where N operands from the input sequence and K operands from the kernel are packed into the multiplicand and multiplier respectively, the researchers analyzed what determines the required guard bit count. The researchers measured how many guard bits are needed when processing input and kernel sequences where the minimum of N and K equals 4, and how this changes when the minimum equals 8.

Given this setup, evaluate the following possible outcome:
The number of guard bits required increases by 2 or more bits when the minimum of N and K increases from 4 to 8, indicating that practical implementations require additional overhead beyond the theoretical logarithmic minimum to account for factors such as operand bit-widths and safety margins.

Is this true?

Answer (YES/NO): NO